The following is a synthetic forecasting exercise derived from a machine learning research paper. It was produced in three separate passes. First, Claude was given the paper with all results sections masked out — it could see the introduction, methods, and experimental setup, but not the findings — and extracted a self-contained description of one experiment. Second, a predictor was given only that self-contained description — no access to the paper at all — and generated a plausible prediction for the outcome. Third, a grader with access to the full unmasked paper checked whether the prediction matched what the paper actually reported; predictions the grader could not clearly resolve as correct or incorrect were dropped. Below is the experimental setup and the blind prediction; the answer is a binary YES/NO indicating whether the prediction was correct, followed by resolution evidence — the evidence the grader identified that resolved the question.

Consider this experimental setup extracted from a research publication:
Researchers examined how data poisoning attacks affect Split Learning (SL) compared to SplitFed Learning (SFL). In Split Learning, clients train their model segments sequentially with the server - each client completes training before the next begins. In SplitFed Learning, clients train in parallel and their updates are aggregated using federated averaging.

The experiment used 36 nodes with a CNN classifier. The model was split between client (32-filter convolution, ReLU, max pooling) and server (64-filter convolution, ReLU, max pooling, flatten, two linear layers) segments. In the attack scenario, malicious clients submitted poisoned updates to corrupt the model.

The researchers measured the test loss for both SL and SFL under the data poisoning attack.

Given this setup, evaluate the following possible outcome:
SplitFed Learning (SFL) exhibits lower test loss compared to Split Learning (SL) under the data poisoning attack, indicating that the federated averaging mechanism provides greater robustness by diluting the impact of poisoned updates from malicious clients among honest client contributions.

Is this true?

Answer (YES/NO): YES